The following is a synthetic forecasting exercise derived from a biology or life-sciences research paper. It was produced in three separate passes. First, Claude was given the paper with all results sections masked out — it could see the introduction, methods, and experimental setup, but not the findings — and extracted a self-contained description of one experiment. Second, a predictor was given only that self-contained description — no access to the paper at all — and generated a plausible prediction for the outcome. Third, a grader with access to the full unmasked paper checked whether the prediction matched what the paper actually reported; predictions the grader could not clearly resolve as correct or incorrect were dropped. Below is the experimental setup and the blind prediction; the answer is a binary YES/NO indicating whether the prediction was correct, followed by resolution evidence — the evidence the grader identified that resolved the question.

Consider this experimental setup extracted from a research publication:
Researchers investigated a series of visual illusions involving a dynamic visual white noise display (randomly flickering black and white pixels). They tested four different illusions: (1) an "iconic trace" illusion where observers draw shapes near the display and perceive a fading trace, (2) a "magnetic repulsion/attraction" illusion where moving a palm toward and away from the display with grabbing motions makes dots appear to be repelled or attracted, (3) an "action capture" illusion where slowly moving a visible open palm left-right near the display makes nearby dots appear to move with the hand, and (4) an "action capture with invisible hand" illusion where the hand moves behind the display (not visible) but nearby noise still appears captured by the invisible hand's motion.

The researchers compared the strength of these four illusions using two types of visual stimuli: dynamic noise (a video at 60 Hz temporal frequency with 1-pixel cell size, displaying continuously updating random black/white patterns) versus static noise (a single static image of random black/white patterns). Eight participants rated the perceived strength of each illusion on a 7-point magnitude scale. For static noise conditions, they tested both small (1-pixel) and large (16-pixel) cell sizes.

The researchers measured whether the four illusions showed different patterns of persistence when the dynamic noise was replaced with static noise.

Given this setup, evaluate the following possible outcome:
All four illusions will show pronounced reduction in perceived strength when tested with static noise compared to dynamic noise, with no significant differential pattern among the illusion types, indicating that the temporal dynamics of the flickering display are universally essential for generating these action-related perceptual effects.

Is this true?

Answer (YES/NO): NO